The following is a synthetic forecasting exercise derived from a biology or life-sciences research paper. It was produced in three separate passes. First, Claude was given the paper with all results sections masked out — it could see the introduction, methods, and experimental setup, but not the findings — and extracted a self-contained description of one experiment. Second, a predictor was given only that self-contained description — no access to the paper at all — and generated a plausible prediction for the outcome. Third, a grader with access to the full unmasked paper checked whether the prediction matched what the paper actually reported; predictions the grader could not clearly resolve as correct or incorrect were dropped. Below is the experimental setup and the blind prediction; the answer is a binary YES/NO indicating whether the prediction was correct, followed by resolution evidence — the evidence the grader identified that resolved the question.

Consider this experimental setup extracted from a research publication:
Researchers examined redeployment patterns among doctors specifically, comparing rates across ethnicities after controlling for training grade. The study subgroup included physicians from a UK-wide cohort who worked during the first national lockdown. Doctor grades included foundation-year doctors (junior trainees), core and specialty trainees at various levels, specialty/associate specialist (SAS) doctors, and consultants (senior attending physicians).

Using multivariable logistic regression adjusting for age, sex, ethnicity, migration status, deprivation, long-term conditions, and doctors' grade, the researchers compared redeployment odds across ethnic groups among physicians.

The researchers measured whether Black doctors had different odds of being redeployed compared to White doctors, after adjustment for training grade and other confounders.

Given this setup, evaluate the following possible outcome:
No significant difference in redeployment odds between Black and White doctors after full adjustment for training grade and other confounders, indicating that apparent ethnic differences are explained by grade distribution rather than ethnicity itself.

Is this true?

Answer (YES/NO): NO